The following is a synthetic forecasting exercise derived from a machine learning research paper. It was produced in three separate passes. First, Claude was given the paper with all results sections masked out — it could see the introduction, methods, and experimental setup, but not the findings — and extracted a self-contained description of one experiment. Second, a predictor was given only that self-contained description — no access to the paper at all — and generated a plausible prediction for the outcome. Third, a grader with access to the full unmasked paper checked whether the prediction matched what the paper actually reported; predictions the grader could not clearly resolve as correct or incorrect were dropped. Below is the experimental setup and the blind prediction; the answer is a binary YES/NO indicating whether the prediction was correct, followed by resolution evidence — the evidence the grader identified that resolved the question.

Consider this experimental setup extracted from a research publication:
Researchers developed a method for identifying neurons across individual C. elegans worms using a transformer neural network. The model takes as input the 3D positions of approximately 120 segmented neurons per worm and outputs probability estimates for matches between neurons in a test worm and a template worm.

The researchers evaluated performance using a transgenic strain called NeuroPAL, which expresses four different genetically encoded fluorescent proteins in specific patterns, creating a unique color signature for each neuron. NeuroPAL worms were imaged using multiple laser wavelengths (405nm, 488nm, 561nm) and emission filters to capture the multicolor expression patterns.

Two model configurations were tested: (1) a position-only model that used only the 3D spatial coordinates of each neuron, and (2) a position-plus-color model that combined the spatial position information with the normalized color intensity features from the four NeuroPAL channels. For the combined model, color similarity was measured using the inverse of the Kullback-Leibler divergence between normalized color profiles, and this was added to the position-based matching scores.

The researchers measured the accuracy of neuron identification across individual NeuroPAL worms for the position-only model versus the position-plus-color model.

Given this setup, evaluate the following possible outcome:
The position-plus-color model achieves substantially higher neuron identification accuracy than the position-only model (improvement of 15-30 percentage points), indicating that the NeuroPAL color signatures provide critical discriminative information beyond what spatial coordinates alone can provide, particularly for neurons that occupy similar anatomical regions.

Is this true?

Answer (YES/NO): NO